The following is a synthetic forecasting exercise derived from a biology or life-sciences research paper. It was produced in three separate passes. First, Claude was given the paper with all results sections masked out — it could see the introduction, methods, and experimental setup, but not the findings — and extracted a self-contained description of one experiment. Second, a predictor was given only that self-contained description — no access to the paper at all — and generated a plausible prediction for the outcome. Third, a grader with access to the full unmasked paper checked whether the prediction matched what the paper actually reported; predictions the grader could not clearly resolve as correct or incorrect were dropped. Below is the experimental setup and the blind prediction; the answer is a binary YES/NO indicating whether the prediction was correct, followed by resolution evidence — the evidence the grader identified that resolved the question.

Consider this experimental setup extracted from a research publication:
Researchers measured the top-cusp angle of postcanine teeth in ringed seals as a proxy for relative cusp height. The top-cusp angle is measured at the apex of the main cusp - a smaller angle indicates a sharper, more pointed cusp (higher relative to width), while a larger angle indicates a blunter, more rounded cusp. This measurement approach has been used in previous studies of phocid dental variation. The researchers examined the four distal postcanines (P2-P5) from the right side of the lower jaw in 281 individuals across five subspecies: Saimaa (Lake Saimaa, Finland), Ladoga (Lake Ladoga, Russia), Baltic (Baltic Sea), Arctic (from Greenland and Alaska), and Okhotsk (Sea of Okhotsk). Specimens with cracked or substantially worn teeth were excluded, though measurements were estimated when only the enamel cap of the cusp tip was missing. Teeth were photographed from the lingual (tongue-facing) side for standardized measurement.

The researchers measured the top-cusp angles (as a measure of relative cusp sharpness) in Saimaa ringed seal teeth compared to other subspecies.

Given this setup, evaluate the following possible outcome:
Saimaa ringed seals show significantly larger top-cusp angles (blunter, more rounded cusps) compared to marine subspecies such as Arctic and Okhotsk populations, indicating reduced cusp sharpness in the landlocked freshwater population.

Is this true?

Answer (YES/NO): NO